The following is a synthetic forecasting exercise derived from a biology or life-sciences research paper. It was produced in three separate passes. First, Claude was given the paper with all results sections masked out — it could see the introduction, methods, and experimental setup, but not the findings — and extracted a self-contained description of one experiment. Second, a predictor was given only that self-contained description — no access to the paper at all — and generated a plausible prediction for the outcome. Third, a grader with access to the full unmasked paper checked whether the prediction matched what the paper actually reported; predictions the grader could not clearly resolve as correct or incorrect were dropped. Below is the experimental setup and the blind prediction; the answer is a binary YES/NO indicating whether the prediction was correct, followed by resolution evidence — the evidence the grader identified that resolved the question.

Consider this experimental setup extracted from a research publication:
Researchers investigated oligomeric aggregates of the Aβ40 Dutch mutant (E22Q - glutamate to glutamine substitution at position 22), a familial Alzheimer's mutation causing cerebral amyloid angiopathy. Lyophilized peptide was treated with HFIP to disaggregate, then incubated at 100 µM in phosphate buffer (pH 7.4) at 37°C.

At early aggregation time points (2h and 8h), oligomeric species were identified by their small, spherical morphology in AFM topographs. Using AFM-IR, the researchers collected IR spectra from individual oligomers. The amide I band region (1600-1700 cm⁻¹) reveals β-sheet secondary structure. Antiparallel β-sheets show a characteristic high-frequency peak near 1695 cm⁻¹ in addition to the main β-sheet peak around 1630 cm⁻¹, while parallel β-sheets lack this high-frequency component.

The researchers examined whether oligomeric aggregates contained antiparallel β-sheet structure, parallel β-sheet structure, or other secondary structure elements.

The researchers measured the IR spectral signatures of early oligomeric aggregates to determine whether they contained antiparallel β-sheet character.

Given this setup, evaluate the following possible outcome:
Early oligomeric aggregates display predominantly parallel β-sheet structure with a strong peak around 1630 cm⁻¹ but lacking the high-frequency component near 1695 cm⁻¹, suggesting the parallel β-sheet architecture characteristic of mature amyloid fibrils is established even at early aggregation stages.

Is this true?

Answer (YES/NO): NO